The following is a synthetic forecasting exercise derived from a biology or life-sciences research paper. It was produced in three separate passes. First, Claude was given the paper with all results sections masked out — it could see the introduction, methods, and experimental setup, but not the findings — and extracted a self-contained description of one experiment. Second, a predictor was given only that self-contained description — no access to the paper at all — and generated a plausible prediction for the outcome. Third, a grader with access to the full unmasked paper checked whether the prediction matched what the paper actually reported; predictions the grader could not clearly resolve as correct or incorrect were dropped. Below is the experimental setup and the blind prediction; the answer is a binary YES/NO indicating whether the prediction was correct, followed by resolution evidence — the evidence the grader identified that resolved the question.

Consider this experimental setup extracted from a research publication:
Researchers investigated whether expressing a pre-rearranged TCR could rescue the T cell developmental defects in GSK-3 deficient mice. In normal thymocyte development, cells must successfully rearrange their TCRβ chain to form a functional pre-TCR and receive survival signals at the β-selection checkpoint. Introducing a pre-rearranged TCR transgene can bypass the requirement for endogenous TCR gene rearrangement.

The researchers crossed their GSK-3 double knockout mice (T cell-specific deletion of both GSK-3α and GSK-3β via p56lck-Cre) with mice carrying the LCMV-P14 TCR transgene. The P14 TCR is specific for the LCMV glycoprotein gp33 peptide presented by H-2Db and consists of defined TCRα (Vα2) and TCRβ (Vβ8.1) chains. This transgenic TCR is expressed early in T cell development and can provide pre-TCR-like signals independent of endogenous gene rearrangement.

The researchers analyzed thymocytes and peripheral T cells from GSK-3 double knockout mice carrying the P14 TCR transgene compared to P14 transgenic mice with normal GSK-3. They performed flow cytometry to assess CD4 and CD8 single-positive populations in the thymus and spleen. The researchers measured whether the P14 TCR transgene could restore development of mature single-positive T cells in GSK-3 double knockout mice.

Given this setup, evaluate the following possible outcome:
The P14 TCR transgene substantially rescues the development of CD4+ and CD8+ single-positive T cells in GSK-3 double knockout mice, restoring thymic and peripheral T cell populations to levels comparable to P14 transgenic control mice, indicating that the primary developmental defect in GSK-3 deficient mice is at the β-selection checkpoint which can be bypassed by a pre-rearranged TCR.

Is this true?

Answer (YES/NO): NO